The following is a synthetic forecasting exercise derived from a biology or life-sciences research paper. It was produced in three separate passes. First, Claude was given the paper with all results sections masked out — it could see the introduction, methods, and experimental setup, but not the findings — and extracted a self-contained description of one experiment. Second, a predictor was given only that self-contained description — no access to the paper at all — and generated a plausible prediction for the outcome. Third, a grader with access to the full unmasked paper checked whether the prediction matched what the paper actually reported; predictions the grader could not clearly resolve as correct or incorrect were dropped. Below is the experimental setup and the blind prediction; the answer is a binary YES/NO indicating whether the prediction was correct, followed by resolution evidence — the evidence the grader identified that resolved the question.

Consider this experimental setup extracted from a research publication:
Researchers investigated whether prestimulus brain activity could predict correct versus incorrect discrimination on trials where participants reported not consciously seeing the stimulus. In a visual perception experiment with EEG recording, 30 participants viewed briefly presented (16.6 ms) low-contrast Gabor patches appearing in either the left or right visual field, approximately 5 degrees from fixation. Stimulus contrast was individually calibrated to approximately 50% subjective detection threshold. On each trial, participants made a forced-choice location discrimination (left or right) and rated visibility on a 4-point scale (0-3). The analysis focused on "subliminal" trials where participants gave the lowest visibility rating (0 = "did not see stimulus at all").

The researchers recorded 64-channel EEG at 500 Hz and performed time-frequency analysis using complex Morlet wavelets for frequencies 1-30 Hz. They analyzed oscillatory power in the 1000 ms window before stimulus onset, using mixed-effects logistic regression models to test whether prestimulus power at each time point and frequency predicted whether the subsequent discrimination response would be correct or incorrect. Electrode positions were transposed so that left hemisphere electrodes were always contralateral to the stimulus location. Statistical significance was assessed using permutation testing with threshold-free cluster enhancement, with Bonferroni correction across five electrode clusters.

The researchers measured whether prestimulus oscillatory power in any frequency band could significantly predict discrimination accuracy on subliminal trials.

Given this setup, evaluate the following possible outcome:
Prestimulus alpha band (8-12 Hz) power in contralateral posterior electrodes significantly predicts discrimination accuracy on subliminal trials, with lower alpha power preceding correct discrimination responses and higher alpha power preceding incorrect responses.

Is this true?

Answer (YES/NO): YES